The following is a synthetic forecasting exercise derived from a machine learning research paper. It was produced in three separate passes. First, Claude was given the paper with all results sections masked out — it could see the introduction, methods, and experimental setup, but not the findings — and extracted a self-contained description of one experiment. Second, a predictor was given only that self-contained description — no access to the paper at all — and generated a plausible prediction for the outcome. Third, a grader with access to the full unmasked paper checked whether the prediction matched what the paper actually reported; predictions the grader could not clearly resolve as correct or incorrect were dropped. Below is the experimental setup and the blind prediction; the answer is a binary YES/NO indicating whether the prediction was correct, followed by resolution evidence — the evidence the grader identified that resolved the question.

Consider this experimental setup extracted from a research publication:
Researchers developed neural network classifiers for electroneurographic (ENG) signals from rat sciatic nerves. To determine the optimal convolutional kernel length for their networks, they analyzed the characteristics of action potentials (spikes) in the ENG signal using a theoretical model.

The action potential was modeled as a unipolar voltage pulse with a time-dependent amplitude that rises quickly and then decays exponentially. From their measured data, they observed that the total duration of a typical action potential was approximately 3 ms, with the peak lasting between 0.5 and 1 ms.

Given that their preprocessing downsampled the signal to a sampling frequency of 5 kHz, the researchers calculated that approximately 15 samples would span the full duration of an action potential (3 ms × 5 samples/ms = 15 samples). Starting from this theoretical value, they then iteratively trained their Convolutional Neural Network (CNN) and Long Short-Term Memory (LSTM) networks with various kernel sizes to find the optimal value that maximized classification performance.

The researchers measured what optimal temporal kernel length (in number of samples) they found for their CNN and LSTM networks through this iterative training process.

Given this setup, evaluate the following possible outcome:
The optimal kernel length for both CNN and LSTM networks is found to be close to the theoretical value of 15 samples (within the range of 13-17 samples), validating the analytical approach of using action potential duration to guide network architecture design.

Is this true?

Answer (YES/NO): NO